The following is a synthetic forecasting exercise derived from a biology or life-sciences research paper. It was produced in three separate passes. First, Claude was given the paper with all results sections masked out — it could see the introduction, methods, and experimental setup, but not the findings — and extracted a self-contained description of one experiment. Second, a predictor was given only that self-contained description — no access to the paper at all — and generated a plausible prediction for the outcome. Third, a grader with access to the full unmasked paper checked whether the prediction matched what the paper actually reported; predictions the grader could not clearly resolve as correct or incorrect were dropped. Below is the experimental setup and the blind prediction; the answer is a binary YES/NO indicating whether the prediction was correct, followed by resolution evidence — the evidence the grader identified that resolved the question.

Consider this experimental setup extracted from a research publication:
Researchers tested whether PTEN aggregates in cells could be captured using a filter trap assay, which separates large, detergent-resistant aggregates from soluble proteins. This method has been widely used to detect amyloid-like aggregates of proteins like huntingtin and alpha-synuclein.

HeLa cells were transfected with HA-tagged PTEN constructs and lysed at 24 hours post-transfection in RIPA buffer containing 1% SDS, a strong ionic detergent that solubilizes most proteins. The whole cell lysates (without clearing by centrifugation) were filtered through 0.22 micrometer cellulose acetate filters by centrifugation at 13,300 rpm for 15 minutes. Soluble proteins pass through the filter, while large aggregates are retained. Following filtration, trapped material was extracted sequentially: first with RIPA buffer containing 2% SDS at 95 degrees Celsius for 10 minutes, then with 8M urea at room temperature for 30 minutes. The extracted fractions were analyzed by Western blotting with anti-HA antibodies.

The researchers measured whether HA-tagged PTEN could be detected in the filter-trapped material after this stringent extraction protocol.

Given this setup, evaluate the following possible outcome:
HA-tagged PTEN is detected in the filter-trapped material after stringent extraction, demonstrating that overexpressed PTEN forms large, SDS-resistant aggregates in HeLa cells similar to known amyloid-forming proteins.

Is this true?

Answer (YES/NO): YES